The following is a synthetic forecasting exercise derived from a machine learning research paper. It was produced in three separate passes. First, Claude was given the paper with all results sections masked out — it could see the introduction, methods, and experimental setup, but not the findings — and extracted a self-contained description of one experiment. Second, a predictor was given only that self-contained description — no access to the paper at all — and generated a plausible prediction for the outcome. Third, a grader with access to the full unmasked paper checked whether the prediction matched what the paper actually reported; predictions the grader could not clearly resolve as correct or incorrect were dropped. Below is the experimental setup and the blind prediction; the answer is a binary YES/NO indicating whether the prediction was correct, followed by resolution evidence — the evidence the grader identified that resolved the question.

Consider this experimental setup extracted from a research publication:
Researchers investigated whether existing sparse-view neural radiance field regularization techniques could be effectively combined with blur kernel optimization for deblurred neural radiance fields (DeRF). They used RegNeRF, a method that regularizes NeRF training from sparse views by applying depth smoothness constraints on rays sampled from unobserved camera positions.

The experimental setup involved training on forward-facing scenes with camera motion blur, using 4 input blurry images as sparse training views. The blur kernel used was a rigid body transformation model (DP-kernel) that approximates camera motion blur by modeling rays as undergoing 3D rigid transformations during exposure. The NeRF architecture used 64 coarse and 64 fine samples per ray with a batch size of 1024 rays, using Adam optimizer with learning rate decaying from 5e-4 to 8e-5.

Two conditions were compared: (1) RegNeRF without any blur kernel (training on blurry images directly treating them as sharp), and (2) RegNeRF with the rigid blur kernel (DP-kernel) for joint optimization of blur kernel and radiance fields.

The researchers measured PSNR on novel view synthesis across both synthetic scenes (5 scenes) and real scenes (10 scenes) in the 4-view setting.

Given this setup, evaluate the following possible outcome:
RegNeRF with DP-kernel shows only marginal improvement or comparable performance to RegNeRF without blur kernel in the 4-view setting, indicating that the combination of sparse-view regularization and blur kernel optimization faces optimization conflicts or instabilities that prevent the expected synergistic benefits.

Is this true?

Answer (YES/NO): NO